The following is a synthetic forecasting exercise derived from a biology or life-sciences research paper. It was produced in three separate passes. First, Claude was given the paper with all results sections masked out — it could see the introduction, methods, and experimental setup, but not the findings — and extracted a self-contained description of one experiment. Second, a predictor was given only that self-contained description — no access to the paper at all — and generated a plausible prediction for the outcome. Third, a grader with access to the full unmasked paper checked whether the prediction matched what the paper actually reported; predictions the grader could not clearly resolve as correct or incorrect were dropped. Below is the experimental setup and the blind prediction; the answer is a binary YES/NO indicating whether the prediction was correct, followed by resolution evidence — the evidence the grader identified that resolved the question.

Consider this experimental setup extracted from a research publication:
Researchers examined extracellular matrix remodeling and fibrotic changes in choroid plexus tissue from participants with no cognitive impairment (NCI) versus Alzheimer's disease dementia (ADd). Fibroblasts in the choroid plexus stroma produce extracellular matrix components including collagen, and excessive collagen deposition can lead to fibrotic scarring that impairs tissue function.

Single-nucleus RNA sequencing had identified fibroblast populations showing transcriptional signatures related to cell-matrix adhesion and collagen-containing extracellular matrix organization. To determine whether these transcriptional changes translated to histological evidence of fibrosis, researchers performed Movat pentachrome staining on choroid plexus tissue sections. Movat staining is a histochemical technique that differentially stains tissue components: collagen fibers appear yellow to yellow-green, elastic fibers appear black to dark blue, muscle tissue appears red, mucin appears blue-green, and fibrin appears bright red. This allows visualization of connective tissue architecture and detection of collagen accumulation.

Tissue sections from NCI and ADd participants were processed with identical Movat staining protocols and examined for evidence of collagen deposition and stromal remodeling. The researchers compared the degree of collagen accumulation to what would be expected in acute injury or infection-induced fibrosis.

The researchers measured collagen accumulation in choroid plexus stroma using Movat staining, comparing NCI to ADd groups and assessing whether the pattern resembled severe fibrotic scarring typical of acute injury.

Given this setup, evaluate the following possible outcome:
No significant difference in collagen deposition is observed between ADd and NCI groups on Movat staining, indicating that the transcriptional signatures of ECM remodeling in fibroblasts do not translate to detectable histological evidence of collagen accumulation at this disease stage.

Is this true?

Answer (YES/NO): NO